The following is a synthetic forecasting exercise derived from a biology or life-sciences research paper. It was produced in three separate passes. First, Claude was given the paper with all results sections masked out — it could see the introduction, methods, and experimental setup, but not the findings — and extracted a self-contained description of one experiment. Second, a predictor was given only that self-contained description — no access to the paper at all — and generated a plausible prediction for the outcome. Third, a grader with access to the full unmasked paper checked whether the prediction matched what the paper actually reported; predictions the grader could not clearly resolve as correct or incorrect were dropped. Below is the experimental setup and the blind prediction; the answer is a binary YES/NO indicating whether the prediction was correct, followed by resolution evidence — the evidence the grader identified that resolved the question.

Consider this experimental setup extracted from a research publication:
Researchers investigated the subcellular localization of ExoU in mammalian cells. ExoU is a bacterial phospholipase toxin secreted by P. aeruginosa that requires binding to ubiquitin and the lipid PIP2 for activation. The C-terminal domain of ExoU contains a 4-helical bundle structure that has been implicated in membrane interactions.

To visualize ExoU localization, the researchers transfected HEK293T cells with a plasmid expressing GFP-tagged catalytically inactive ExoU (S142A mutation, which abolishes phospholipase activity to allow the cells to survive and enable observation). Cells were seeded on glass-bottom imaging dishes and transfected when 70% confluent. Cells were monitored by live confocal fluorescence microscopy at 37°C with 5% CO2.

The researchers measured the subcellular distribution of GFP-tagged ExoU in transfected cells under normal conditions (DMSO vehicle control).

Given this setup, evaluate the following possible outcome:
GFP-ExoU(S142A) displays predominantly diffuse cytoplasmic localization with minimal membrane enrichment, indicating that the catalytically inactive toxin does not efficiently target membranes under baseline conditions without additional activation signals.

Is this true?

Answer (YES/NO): NO